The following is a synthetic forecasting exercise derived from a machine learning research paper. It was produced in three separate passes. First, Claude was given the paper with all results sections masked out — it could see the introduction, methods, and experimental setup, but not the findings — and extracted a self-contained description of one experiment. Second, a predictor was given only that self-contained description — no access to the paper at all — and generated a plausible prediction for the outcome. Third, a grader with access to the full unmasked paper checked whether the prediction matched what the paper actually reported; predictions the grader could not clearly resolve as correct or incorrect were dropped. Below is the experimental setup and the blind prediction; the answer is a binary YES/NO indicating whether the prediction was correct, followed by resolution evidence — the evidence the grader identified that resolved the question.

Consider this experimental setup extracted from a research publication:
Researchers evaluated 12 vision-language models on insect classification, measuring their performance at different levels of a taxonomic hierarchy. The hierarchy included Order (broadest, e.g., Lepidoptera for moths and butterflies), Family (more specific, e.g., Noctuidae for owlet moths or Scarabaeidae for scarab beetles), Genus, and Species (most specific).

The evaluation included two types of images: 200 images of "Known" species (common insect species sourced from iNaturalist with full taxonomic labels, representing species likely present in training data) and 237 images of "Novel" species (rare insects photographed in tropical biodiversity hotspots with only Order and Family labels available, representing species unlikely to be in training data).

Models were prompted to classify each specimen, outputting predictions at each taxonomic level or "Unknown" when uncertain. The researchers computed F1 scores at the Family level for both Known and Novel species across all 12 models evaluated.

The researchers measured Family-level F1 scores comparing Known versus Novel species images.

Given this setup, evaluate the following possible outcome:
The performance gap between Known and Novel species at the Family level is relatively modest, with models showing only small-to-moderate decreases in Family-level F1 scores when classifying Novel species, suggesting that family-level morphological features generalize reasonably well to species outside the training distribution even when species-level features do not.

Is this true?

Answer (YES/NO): NO